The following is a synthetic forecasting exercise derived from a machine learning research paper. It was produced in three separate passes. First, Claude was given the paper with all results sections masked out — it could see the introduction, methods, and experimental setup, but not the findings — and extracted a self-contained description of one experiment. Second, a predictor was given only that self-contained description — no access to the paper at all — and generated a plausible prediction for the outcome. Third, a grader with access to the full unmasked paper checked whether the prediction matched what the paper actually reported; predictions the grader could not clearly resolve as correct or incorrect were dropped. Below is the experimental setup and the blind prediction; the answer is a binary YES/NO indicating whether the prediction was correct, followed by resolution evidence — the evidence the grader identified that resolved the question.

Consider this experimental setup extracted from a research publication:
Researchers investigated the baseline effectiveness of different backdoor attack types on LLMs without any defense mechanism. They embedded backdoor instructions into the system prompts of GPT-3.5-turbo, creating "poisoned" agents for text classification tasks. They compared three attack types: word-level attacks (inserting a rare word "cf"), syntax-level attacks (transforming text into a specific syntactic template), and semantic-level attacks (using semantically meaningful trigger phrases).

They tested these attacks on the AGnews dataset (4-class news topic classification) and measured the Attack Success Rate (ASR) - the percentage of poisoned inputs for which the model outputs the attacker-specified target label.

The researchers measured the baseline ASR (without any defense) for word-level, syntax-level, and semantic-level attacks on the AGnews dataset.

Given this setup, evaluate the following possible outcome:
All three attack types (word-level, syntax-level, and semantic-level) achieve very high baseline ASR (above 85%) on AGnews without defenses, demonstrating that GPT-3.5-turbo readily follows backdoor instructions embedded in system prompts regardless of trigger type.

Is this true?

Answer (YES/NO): NO